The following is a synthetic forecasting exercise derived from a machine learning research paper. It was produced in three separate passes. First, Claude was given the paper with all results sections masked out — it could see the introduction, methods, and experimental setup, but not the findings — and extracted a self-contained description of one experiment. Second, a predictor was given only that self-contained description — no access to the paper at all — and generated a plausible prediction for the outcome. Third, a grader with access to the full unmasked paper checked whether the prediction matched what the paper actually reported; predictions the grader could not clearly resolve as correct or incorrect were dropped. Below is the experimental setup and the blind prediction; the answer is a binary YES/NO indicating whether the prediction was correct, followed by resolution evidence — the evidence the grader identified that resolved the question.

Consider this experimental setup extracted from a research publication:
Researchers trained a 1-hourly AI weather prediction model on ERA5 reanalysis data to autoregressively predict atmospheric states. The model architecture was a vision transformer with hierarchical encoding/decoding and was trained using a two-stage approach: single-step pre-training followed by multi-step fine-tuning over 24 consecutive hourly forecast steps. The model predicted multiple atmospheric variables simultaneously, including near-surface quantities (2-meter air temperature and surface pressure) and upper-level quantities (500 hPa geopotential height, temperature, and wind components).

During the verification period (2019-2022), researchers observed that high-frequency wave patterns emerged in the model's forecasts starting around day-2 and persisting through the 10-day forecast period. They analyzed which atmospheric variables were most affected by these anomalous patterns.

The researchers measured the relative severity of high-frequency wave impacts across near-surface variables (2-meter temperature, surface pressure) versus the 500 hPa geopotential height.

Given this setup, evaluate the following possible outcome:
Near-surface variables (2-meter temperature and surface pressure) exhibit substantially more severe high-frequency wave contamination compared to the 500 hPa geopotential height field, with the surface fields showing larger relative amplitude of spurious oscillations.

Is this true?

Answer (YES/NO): YES